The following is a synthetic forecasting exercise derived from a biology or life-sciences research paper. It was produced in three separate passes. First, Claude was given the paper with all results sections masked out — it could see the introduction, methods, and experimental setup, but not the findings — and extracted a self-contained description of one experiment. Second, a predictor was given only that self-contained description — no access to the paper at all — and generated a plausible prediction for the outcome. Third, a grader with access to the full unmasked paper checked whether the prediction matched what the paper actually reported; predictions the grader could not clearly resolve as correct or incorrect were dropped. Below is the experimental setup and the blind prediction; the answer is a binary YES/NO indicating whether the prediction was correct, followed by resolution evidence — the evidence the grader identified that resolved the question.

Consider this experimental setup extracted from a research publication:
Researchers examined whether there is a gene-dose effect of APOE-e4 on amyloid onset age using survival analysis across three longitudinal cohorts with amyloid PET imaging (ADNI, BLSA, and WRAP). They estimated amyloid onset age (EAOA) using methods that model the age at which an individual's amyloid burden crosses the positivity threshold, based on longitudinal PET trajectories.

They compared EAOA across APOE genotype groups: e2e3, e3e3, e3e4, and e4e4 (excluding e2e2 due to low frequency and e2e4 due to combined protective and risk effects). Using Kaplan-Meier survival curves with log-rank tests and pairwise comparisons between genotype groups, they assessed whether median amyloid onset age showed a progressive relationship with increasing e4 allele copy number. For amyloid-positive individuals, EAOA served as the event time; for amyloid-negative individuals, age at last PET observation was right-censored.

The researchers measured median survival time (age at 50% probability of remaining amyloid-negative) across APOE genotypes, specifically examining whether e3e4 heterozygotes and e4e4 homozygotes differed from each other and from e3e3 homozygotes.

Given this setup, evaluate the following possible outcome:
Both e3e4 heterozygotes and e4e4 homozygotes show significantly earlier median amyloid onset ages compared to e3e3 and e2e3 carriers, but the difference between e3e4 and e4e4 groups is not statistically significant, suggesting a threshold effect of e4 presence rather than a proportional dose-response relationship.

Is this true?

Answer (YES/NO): NO